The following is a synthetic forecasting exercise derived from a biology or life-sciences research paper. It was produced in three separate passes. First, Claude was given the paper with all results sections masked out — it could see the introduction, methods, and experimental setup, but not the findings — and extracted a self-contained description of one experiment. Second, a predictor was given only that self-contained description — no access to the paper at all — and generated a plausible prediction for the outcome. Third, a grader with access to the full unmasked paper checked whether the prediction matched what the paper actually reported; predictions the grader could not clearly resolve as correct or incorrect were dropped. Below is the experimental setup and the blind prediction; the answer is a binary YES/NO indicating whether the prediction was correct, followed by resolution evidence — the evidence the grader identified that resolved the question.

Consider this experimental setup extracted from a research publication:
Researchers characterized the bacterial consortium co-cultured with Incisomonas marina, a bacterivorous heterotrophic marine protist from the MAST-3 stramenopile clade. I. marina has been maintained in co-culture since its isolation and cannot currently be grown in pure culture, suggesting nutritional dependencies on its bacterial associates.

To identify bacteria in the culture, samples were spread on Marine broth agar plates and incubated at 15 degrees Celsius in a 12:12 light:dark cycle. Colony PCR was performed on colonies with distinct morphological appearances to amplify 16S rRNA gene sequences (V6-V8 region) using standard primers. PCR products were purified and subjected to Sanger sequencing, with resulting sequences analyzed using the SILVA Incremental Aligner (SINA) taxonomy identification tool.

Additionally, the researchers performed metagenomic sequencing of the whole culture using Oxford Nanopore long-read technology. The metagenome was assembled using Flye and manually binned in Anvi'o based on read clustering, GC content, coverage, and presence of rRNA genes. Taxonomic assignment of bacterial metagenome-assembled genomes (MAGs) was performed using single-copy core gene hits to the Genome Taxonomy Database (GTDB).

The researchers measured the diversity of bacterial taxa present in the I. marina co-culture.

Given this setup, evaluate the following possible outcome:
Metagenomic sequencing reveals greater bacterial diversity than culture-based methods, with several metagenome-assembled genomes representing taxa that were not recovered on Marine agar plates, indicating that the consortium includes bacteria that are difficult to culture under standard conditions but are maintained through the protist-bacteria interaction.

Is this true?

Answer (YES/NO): YES